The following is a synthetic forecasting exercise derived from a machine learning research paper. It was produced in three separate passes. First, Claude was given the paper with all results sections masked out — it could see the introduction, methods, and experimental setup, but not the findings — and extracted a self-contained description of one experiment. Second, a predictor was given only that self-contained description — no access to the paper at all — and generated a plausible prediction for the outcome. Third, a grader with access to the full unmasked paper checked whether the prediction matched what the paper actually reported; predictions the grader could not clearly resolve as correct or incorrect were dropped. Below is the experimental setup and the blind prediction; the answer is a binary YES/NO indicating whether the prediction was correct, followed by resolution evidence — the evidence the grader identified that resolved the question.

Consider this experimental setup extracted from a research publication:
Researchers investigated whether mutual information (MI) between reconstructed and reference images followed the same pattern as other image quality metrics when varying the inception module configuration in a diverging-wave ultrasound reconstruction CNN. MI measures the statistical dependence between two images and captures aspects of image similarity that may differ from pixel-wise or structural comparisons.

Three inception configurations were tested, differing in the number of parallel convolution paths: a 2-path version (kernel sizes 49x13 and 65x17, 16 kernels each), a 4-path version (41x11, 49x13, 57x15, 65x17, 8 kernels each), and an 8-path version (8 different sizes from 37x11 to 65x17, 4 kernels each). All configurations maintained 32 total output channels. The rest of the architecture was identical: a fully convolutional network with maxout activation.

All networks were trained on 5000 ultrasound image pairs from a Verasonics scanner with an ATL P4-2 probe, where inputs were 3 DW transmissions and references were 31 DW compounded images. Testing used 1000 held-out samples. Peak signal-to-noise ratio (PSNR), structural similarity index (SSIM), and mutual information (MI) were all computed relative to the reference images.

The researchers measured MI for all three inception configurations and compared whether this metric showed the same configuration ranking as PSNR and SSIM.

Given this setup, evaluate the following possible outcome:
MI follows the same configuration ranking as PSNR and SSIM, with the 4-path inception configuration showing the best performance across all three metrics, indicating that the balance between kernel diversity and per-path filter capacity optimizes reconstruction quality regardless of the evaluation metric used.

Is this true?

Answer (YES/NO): NO